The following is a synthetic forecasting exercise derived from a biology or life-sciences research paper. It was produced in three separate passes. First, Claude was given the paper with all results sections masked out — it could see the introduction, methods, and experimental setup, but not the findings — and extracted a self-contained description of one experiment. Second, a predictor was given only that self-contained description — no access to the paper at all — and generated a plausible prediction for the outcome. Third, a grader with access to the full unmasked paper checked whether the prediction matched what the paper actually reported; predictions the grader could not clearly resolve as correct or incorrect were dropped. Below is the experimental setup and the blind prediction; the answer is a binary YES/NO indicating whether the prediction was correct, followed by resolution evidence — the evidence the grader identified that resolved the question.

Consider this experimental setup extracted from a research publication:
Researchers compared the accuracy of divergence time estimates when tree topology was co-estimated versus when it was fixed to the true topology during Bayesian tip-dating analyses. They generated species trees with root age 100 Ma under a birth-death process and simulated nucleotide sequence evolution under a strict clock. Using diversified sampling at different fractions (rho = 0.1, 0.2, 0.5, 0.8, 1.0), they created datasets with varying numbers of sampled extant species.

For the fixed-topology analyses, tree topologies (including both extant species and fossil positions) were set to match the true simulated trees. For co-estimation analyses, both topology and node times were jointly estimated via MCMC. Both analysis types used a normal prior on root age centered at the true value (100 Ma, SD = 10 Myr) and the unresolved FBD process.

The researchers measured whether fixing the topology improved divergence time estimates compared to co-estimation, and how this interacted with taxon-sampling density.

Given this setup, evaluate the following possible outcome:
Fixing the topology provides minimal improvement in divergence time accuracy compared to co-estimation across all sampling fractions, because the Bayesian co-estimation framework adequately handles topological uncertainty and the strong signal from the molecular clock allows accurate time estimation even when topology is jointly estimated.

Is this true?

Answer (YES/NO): NO